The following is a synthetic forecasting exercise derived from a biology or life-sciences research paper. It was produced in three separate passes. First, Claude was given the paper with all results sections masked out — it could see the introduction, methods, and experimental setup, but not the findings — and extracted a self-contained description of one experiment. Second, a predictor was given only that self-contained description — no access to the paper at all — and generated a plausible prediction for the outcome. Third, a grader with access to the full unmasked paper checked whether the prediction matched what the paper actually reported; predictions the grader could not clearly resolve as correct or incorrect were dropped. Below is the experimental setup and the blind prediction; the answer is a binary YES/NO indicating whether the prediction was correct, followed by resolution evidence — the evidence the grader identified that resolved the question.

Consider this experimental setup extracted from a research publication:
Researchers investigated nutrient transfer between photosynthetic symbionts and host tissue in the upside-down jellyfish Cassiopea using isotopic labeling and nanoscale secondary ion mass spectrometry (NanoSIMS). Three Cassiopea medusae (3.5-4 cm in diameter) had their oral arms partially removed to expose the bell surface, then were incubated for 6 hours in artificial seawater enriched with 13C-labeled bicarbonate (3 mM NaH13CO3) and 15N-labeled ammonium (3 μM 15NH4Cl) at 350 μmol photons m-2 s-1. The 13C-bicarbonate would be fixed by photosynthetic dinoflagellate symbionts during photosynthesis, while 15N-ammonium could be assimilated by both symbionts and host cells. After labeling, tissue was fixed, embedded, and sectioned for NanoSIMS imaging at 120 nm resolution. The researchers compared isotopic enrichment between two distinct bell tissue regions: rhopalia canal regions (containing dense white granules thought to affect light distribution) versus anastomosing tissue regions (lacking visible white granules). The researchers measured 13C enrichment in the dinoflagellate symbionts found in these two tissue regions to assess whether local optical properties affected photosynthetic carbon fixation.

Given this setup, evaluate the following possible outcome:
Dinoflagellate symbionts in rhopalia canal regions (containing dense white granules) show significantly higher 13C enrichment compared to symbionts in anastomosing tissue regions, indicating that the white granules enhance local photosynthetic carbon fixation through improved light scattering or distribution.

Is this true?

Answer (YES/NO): YES